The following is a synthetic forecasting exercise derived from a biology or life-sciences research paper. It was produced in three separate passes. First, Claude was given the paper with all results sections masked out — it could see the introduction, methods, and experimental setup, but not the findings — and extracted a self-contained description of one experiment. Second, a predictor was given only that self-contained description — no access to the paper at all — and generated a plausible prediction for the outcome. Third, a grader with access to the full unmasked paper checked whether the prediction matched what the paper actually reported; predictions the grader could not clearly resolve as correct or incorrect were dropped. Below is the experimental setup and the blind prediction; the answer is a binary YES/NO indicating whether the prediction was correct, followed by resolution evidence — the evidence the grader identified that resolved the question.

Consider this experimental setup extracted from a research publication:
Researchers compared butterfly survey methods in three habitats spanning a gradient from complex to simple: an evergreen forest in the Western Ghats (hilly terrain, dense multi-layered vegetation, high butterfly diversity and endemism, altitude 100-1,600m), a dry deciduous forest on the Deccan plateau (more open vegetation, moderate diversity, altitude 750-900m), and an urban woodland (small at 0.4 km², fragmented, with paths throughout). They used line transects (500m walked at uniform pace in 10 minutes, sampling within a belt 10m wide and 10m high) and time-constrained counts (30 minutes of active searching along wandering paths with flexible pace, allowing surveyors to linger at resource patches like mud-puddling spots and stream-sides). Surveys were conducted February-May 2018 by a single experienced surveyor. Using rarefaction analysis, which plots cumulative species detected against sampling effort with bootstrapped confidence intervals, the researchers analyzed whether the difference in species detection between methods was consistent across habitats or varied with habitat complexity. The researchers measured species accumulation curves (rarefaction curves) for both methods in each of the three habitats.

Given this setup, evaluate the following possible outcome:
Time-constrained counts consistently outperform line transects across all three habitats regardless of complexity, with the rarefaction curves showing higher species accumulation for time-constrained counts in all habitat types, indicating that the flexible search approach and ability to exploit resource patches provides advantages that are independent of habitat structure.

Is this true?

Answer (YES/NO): NO